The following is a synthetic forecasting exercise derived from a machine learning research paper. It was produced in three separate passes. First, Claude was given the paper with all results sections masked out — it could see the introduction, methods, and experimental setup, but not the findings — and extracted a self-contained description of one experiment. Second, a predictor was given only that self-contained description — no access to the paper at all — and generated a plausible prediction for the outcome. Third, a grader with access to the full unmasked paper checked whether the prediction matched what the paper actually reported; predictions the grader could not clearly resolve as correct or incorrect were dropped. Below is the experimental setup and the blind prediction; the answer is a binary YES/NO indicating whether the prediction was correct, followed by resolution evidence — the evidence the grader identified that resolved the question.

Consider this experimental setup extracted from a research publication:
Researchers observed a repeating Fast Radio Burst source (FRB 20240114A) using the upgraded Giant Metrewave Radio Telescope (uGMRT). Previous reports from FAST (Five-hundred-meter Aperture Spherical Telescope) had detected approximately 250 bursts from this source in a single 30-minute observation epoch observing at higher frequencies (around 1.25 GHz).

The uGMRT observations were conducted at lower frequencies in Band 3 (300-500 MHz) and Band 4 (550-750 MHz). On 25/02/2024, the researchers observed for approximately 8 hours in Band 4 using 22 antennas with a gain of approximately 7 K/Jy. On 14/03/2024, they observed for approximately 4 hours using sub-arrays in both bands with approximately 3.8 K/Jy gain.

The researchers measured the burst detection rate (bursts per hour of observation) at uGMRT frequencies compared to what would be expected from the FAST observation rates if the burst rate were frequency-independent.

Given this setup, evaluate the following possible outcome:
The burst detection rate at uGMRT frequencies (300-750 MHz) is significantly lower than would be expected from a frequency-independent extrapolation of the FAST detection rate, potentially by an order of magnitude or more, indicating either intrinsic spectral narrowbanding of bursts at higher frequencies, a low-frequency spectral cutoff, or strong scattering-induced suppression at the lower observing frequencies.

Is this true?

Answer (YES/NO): YES